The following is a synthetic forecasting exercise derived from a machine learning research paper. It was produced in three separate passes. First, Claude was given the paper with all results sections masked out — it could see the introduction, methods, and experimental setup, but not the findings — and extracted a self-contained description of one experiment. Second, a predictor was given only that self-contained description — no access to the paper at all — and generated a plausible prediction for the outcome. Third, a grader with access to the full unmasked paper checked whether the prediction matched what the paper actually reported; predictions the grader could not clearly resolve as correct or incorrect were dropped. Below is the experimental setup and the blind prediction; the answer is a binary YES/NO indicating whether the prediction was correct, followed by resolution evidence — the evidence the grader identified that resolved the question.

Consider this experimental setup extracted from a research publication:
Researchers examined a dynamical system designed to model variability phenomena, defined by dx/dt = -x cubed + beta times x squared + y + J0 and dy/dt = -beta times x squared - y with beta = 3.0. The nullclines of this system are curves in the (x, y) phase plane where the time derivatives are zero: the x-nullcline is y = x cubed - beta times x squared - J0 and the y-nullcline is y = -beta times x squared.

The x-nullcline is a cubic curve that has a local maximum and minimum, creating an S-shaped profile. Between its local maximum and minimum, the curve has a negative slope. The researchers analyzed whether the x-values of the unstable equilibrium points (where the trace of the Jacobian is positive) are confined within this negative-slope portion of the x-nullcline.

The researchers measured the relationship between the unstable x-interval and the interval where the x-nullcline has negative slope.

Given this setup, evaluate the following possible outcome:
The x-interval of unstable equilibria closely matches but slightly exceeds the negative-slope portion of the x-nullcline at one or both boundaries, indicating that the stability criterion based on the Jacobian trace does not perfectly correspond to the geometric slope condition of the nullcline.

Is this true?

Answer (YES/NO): NO